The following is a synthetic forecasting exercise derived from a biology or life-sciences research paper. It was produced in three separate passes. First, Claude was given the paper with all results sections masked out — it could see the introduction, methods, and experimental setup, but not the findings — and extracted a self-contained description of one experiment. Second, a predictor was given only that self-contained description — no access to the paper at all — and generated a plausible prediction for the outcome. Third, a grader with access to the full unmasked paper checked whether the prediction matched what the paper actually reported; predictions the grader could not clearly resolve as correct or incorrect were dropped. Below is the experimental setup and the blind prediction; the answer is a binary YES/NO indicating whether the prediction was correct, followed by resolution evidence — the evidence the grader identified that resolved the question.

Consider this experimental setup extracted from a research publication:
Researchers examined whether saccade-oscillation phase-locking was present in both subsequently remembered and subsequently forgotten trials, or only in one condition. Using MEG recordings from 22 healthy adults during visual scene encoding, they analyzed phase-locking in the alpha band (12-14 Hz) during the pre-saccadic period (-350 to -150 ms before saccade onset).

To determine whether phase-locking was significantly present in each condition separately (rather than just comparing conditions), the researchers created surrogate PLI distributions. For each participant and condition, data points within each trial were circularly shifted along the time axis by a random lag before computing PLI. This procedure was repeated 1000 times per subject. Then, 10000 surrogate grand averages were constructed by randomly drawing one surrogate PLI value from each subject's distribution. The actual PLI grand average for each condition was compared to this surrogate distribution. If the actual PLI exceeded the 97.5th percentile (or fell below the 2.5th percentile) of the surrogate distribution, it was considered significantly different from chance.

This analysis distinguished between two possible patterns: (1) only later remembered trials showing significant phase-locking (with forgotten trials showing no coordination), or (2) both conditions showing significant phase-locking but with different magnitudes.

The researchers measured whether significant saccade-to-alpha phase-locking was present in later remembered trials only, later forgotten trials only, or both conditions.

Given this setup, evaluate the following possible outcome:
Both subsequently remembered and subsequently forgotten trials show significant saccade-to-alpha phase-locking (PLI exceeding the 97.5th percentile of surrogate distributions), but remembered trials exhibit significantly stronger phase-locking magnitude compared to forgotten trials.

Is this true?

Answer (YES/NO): NO